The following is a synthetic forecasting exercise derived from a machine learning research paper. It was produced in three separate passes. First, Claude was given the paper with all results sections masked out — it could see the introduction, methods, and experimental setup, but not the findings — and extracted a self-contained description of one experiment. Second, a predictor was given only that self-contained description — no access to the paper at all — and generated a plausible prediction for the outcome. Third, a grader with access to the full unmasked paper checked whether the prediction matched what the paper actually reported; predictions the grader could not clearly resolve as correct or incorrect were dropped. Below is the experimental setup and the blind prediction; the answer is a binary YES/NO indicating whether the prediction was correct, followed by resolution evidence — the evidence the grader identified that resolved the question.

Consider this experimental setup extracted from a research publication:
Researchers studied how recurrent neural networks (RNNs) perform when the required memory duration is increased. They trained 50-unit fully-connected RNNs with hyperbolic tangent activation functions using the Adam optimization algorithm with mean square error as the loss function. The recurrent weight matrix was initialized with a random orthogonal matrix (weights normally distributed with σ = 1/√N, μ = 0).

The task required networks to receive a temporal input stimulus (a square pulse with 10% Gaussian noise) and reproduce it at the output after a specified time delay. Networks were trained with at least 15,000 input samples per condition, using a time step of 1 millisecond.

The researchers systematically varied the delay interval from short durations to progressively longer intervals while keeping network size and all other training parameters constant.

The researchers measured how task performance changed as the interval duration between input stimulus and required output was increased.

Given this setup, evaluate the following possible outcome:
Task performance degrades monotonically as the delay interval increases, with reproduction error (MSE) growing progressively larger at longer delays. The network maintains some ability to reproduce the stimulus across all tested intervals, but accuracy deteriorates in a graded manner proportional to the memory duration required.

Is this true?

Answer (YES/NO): NO